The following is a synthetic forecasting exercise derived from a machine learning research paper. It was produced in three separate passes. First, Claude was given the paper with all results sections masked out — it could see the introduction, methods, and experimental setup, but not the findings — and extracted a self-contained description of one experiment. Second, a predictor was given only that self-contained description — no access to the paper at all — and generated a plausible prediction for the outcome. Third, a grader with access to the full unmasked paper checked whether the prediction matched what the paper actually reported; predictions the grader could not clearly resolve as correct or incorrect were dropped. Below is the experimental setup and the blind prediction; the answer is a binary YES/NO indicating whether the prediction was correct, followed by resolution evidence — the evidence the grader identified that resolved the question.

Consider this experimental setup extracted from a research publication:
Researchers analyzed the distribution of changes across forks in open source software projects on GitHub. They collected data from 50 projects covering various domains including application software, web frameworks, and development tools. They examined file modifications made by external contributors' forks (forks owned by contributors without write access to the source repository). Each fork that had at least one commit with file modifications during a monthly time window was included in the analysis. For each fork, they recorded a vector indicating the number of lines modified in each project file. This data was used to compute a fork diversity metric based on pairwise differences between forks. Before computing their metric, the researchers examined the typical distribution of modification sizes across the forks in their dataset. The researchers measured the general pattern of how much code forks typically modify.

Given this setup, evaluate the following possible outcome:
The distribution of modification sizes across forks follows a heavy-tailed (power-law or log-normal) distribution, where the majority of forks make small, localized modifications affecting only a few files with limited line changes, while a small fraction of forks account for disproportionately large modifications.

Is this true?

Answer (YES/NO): NO